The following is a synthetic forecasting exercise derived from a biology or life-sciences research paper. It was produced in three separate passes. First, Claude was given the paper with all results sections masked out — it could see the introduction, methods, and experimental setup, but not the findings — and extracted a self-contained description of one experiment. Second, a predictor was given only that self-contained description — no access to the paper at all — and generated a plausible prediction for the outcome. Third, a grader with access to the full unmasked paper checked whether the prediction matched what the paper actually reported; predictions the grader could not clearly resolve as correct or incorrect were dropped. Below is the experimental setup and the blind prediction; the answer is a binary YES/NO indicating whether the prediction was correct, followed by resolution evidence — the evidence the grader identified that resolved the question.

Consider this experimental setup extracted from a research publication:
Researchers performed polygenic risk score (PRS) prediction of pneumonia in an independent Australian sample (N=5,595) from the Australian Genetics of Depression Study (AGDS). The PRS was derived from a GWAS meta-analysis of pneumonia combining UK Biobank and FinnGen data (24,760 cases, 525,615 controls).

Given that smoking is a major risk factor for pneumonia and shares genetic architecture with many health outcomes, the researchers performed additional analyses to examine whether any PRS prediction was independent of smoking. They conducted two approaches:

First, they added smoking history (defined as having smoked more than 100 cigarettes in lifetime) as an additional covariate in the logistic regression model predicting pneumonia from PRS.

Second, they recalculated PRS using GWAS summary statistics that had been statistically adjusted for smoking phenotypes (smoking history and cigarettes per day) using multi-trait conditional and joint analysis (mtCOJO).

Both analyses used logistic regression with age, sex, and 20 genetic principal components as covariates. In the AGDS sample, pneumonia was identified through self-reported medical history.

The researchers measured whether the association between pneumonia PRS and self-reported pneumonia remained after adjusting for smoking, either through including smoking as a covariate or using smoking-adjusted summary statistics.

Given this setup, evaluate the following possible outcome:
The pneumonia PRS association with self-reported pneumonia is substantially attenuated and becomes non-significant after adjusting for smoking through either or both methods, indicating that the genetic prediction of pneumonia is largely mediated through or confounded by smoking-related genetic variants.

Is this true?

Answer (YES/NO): NO